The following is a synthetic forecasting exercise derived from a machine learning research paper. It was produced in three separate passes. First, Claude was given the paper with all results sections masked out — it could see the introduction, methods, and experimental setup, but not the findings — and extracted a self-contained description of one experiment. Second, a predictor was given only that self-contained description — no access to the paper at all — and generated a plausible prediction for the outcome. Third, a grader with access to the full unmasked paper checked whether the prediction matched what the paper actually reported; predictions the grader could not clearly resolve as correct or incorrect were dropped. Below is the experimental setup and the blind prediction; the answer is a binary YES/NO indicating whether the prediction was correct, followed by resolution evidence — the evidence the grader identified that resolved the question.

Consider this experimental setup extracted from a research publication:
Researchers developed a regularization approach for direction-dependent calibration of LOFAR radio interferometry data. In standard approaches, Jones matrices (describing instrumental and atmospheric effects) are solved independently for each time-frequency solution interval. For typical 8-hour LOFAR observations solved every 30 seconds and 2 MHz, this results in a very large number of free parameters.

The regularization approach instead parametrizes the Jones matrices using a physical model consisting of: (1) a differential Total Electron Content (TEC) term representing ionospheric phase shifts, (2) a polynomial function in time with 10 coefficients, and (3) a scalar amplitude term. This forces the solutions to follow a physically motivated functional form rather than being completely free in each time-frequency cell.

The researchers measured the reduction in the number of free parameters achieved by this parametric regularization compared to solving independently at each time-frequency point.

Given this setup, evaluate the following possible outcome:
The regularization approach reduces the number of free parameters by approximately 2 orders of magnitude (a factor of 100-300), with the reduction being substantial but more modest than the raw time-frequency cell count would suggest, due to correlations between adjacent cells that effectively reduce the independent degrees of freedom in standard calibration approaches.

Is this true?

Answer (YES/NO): NO